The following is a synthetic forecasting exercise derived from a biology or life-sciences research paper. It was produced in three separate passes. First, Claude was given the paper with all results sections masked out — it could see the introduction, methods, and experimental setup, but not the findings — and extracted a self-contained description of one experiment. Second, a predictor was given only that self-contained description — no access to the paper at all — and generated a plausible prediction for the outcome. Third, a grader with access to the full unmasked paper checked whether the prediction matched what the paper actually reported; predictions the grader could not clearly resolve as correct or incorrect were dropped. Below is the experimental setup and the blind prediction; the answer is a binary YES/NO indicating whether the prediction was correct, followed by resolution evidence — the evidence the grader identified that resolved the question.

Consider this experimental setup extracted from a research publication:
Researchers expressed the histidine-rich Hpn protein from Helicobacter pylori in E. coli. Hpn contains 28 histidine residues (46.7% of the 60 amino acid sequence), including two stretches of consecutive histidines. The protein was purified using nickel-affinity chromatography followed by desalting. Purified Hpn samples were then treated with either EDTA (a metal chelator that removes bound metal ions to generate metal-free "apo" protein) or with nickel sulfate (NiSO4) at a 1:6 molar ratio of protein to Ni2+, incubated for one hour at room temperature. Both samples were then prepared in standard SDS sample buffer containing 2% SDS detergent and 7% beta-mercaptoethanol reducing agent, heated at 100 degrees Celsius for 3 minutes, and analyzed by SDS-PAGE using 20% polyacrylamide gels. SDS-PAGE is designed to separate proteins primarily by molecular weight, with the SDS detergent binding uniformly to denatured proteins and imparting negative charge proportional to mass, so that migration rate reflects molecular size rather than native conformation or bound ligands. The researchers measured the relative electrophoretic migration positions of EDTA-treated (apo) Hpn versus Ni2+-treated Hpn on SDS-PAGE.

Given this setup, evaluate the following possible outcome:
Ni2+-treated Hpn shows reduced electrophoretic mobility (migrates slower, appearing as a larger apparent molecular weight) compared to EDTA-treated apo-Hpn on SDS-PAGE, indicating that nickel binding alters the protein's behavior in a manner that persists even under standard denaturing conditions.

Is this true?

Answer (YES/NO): NO